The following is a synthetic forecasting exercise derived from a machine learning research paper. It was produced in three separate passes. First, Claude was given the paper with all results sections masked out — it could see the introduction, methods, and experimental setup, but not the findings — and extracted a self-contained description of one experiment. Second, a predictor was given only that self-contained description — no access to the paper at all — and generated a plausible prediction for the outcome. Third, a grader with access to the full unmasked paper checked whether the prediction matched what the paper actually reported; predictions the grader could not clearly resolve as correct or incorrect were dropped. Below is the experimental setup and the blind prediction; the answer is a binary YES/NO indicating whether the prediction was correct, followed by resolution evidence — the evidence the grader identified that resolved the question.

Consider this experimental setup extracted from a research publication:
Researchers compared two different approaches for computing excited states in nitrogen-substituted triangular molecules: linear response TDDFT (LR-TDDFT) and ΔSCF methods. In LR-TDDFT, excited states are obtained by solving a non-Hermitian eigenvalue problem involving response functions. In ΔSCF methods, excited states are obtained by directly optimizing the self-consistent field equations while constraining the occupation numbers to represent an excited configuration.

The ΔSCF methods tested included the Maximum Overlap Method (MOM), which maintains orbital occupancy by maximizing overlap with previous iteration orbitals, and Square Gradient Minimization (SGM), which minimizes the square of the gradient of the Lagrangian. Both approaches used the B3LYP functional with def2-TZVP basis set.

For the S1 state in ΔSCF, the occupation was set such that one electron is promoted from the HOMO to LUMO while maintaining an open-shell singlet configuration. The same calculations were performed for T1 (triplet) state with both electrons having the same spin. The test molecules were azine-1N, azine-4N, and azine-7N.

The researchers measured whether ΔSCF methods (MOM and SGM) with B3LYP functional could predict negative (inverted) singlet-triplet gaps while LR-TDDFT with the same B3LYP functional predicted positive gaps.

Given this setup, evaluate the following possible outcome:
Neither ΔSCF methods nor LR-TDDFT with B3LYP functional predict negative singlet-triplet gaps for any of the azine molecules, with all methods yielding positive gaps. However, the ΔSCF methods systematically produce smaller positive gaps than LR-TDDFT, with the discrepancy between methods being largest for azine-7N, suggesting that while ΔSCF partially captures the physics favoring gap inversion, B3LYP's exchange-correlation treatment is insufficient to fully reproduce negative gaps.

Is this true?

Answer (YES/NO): NO